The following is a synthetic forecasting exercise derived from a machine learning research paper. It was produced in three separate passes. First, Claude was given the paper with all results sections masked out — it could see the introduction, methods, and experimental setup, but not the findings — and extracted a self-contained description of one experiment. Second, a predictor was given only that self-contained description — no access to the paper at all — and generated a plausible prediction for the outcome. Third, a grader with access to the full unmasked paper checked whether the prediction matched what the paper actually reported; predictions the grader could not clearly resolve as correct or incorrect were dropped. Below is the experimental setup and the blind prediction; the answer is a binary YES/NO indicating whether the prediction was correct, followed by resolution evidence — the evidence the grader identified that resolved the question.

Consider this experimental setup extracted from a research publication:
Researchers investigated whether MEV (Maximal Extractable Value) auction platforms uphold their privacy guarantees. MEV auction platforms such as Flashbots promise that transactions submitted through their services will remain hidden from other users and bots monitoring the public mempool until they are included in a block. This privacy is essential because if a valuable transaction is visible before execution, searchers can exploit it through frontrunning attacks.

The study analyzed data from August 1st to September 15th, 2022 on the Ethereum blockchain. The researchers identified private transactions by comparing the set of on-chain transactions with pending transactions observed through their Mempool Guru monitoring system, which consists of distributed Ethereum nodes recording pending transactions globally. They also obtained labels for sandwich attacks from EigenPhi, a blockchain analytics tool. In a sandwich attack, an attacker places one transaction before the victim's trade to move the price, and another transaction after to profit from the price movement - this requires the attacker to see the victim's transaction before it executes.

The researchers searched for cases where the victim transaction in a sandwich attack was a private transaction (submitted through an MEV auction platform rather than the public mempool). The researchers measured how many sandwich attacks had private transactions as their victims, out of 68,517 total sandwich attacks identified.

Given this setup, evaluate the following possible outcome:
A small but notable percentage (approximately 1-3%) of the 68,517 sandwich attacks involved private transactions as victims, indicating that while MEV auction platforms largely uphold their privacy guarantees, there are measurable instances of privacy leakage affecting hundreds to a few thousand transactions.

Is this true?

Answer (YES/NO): NO